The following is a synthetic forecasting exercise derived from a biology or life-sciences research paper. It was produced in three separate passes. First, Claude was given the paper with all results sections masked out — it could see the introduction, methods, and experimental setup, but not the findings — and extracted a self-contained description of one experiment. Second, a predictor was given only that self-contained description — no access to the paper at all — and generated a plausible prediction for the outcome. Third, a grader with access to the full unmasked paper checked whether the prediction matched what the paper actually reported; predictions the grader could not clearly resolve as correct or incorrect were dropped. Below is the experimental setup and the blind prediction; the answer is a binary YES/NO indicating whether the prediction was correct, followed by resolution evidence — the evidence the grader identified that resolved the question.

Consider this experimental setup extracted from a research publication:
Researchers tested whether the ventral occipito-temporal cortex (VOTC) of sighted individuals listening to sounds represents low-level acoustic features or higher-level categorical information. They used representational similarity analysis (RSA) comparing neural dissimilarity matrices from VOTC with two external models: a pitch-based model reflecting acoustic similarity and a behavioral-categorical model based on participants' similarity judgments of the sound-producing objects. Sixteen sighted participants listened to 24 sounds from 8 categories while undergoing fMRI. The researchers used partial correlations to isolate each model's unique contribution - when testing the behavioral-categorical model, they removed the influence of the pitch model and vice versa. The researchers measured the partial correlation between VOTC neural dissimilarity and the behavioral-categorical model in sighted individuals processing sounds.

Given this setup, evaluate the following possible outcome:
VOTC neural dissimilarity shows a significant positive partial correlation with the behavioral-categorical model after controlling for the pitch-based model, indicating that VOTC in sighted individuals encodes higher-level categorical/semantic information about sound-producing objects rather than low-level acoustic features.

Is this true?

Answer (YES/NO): NO